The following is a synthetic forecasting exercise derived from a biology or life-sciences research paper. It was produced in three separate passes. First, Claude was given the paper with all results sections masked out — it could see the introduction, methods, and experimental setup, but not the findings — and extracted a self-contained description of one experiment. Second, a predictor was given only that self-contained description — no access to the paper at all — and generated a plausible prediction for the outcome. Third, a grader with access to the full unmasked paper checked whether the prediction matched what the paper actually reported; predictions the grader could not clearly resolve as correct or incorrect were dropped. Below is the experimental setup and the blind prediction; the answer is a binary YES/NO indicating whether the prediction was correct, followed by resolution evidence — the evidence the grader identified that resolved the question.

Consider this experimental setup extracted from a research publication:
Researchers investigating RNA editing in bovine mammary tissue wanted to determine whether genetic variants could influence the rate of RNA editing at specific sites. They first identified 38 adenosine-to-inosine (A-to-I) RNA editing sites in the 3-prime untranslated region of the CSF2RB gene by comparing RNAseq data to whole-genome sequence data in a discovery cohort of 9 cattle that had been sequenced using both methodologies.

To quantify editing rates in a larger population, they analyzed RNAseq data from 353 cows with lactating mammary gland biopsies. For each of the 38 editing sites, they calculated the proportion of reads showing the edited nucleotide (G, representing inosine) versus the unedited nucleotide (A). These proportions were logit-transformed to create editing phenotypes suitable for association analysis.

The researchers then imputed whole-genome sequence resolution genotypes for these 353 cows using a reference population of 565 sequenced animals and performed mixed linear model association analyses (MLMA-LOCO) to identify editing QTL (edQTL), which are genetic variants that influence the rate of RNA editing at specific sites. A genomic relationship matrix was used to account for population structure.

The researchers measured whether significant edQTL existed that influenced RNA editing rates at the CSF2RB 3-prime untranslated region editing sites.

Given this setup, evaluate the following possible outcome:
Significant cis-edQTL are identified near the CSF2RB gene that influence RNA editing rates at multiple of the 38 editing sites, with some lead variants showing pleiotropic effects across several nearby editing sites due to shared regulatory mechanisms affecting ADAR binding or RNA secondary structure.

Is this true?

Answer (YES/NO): NO